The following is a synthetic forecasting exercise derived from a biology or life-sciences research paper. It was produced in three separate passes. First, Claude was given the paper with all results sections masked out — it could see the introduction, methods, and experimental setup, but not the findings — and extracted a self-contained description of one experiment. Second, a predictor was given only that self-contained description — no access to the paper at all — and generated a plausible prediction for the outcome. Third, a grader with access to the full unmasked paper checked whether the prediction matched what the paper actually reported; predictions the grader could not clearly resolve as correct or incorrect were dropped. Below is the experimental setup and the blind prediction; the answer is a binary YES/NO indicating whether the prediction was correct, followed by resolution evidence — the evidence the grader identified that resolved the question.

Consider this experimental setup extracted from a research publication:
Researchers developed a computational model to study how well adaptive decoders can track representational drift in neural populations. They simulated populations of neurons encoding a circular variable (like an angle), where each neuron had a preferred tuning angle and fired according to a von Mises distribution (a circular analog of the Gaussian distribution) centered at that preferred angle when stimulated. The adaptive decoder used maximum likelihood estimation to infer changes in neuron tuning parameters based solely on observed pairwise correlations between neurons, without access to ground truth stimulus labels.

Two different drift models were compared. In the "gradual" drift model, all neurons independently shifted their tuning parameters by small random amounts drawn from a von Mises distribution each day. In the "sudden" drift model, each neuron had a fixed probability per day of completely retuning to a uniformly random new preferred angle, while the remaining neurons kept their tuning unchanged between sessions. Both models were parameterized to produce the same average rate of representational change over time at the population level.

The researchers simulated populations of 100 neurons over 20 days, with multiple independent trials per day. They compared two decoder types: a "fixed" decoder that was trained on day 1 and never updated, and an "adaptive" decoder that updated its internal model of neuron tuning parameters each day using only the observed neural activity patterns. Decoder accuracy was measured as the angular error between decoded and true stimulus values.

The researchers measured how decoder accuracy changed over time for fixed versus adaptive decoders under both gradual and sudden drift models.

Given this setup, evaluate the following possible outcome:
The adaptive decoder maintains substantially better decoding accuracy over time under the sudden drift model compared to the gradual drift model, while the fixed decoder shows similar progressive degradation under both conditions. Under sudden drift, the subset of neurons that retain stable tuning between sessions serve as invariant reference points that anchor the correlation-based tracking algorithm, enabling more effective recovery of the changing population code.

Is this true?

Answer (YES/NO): YES